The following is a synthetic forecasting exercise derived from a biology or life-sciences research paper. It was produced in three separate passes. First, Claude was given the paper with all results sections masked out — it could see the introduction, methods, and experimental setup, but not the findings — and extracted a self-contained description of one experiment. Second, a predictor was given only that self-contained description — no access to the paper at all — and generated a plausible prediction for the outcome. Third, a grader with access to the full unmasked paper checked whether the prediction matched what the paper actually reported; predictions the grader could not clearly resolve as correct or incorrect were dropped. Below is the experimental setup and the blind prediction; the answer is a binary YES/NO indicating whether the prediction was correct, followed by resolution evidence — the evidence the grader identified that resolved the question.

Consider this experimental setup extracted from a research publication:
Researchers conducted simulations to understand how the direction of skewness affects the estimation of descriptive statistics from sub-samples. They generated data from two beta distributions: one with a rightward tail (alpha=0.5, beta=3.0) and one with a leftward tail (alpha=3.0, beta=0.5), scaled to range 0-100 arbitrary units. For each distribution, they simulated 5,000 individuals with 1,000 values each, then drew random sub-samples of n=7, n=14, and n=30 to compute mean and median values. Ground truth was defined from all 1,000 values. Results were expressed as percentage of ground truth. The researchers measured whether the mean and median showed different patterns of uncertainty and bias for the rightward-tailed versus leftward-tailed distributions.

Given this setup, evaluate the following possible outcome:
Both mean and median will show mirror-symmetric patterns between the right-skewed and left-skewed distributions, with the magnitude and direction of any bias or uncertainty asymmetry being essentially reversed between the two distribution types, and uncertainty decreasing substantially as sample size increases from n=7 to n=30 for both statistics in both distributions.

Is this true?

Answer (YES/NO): NO